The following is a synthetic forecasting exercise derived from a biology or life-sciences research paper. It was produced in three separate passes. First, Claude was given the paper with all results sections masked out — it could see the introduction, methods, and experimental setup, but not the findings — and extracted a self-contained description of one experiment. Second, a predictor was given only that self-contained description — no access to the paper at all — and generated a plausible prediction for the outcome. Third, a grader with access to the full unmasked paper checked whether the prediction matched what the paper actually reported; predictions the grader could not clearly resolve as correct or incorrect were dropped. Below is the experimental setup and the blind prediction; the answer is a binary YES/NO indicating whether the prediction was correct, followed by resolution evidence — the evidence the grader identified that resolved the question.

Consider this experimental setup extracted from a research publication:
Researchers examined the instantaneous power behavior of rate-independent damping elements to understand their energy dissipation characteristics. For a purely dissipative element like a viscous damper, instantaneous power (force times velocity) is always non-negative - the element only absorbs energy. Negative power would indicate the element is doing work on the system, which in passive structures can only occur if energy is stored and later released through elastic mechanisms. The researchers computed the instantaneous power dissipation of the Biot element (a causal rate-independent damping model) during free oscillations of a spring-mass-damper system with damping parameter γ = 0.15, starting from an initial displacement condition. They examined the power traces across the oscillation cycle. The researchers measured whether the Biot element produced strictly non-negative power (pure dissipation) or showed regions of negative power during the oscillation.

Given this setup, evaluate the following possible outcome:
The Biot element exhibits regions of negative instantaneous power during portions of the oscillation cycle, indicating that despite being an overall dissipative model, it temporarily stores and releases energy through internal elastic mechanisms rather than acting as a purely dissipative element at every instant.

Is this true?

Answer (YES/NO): YES